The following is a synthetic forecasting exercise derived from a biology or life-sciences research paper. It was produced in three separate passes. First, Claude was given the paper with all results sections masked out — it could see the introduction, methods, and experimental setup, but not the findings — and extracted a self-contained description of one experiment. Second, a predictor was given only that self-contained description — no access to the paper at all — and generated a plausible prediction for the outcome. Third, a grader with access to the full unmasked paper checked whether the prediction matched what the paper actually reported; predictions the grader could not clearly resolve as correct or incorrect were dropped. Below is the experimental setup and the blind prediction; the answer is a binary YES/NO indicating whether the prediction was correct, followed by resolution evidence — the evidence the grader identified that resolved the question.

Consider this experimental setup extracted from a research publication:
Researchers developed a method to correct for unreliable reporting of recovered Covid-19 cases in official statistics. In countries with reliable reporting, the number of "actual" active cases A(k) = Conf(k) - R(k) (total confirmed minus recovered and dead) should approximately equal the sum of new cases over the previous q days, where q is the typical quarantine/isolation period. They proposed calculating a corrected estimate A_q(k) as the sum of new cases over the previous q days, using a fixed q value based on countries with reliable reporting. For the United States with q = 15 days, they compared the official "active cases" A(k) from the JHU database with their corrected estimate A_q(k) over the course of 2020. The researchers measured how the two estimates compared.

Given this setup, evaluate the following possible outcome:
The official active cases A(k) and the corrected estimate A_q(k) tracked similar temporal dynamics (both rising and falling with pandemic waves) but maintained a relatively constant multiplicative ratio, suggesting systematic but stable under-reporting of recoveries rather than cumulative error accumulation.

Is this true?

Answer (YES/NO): NO